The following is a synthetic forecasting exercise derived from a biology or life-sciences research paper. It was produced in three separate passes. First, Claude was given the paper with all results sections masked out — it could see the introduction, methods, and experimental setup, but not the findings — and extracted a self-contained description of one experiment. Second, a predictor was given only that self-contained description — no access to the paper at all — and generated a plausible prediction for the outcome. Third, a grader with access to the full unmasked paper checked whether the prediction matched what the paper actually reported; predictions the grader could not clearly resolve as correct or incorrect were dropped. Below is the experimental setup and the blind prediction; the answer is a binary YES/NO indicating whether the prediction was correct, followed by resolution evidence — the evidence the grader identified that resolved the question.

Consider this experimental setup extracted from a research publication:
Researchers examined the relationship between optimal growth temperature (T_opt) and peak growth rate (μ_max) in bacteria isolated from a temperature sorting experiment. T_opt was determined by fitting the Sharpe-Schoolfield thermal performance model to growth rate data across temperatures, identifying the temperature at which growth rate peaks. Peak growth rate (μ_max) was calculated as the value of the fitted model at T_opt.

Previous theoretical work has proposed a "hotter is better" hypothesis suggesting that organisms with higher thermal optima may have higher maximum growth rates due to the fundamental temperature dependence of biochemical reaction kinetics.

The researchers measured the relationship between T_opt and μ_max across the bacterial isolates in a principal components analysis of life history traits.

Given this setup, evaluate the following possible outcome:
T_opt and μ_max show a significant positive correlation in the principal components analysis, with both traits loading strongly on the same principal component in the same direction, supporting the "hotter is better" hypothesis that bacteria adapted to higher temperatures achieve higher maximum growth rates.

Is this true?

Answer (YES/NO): NO